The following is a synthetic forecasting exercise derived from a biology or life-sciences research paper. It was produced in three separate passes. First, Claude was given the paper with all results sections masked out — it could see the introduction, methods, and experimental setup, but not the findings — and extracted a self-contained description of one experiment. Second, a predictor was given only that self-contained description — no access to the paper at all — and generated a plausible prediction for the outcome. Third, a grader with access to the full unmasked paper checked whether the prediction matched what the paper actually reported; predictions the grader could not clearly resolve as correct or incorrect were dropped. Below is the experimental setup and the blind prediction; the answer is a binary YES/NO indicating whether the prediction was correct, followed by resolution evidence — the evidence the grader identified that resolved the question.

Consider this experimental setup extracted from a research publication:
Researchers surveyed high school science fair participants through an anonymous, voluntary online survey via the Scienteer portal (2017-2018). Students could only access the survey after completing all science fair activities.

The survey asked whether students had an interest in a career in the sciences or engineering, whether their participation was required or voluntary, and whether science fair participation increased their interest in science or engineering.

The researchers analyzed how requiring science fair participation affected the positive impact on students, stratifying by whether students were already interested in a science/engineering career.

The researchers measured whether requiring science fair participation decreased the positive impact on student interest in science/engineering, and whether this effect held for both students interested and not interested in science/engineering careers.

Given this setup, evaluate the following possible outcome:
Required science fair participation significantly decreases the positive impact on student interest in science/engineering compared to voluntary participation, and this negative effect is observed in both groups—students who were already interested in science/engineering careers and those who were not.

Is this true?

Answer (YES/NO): YES